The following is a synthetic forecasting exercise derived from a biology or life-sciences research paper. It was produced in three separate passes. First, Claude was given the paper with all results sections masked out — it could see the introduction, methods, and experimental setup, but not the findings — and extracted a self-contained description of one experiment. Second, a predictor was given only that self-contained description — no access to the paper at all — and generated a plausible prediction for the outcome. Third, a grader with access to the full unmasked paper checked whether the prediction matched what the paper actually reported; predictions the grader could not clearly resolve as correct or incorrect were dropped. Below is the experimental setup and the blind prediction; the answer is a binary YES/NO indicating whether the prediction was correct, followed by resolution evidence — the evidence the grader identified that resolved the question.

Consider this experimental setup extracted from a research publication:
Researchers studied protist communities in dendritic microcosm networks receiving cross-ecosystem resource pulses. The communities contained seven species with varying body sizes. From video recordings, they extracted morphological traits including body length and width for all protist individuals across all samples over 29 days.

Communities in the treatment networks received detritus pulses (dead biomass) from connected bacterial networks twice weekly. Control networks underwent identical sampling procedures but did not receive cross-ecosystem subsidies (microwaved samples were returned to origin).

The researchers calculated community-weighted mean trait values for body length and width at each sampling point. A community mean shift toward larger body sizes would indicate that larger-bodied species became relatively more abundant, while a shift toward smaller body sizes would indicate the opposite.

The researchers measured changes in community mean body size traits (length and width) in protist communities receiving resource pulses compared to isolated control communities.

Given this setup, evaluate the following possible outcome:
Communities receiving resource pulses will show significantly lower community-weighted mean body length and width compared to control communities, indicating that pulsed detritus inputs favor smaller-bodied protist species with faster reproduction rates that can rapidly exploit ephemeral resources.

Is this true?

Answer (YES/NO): NO